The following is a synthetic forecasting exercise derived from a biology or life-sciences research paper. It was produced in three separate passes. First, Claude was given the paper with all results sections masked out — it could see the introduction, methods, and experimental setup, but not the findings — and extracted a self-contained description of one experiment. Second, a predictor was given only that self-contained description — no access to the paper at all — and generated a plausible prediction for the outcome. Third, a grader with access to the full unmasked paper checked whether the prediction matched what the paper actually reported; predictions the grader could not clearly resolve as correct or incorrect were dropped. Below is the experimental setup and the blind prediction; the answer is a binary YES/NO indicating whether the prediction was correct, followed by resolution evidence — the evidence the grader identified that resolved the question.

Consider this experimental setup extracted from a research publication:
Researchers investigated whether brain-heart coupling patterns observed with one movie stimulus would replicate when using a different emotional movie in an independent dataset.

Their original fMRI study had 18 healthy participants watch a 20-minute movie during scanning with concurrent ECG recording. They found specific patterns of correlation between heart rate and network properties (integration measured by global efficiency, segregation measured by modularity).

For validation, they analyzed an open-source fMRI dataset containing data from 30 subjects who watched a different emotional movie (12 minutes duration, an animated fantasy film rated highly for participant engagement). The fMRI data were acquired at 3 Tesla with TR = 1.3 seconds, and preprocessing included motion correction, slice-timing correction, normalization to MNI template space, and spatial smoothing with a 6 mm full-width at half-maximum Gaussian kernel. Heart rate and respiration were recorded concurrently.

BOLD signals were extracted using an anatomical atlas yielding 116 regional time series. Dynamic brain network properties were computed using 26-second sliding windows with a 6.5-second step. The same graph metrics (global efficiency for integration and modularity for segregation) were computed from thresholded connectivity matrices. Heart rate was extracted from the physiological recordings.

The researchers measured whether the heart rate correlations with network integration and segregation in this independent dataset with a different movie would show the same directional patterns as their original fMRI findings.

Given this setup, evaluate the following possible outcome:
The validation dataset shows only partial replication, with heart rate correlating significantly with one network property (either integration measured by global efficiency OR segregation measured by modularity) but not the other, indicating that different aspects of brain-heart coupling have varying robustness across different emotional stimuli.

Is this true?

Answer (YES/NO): NO